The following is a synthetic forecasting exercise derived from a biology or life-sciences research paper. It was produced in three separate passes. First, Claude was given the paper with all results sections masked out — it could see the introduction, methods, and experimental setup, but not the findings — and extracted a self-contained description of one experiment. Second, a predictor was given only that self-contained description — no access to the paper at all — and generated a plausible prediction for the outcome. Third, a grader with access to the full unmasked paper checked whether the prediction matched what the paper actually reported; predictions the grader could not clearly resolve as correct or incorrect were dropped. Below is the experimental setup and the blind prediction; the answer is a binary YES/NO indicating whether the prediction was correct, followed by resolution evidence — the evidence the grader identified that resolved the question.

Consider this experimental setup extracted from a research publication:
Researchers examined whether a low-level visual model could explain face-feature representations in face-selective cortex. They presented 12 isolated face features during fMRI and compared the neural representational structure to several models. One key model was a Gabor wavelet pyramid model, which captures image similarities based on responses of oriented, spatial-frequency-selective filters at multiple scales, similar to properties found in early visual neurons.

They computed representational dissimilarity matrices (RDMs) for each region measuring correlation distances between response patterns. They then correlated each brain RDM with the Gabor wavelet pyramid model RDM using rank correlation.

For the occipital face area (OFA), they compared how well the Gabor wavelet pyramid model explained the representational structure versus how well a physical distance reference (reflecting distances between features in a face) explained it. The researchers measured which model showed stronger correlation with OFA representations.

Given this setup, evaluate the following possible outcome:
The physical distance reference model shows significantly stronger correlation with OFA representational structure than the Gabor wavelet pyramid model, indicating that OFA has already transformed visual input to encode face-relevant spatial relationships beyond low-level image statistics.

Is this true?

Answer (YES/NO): YES